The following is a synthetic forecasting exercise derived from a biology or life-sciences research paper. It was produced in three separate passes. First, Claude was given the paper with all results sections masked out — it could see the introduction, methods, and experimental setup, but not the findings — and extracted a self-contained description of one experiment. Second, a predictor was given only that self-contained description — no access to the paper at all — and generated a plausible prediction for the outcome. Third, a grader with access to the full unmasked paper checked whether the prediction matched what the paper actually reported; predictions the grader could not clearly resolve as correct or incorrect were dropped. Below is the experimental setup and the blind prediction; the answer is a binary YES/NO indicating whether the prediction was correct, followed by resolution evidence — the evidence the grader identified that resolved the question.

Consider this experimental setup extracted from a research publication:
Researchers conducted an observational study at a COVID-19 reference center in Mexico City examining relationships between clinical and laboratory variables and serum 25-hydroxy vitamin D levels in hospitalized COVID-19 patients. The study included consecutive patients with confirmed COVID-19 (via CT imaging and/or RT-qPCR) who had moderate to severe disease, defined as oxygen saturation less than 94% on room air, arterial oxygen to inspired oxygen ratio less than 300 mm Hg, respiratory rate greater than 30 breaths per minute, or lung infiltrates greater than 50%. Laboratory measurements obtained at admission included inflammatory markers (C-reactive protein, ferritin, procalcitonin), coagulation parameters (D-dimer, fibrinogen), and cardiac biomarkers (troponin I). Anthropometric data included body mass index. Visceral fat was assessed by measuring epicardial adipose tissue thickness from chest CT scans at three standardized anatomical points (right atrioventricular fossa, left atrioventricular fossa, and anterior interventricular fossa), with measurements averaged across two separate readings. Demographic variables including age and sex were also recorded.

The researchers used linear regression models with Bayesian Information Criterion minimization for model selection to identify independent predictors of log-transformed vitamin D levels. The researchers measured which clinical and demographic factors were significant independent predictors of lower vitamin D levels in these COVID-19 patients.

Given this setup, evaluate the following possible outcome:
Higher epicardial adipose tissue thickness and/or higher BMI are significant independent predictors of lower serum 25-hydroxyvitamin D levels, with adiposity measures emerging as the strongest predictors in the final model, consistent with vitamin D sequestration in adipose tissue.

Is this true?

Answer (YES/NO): NO